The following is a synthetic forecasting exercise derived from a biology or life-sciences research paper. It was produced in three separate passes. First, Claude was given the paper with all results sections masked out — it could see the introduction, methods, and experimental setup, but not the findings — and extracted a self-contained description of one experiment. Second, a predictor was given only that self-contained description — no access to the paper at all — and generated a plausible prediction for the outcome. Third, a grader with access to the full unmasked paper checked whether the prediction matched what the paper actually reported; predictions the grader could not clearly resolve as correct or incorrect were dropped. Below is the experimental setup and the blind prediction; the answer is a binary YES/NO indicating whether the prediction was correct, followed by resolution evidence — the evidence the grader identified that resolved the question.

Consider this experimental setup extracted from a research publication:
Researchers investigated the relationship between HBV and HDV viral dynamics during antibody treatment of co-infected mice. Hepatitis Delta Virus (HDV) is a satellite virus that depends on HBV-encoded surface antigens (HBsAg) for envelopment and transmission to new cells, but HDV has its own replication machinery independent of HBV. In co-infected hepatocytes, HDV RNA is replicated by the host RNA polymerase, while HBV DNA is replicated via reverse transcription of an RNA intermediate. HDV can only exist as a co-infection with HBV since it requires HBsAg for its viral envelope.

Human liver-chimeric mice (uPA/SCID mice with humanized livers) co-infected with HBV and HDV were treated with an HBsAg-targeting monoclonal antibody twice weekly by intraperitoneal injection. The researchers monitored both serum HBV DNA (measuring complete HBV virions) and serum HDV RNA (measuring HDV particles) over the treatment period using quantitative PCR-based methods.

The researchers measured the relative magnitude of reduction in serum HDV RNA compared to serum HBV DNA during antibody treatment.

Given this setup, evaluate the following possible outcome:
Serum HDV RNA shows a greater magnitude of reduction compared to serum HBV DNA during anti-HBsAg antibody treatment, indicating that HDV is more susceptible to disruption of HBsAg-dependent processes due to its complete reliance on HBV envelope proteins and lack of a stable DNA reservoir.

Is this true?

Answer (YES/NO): NO